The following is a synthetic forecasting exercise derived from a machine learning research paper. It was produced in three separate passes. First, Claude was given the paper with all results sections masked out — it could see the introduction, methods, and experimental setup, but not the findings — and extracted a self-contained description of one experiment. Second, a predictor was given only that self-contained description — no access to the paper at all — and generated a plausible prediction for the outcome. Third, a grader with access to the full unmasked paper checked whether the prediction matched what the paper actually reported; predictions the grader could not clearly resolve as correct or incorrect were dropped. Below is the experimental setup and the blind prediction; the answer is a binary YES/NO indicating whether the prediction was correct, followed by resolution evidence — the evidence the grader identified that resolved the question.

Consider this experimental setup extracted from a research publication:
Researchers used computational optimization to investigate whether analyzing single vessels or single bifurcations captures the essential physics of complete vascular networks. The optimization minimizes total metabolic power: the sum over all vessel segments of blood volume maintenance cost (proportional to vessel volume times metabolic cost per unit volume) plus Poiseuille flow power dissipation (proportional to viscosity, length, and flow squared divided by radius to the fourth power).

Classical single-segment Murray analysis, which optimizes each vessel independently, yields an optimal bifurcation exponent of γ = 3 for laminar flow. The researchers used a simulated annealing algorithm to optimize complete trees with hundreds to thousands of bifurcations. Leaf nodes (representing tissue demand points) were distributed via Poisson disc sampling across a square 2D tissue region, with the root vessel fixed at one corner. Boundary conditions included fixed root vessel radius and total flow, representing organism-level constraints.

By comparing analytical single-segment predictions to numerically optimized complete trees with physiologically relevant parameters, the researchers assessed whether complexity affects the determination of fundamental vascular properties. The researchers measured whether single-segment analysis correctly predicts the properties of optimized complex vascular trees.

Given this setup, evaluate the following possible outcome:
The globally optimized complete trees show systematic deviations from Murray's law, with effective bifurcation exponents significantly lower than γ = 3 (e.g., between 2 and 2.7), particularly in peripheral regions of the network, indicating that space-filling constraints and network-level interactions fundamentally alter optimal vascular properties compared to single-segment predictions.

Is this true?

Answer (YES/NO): NO